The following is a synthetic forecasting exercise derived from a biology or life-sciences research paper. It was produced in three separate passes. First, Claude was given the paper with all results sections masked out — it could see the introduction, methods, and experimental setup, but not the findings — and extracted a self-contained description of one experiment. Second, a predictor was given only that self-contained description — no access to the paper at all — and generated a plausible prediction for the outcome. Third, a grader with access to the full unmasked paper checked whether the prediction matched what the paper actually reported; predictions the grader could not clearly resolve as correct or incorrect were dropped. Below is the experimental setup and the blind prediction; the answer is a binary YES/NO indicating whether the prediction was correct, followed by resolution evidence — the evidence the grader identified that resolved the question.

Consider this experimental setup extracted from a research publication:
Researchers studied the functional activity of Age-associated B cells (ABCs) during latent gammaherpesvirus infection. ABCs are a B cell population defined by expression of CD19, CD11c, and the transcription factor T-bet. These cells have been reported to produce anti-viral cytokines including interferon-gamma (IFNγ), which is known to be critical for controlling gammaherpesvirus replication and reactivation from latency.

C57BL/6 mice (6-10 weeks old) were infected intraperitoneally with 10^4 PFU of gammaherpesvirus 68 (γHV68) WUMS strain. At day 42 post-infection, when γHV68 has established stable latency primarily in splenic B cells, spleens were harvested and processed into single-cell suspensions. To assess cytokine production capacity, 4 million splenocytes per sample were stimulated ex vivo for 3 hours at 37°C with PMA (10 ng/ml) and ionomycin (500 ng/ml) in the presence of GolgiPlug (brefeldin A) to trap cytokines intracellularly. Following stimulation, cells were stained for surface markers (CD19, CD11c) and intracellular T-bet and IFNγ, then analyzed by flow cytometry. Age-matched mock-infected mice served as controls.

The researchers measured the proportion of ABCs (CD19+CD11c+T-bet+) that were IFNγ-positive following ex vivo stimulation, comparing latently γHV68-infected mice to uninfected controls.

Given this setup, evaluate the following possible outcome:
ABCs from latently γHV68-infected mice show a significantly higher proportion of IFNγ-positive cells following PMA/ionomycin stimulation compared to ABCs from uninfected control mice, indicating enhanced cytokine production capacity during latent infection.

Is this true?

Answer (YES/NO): YES